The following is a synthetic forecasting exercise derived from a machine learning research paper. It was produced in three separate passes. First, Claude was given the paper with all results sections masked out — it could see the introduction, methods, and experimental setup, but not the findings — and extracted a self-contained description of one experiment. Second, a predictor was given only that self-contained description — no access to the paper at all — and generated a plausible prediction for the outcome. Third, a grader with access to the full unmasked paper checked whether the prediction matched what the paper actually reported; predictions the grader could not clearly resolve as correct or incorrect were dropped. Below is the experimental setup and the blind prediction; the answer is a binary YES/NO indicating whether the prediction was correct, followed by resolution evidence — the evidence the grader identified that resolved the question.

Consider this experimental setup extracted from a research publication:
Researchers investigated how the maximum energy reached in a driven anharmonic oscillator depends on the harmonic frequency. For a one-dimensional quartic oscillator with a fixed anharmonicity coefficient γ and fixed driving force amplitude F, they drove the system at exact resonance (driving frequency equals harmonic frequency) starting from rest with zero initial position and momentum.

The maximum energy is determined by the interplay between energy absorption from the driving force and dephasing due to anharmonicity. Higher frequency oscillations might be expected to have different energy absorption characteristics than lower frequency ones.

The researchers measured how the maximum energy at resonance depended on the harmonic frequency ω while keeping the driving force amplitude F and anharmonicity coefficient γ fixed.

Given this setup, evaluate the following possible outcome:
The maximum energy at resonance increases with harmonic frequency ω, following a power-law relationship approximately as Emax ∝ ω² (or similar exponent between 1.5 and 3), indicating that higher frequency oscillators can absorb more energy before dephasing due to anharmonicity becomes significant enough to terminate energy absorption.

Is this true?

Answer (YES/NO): NO